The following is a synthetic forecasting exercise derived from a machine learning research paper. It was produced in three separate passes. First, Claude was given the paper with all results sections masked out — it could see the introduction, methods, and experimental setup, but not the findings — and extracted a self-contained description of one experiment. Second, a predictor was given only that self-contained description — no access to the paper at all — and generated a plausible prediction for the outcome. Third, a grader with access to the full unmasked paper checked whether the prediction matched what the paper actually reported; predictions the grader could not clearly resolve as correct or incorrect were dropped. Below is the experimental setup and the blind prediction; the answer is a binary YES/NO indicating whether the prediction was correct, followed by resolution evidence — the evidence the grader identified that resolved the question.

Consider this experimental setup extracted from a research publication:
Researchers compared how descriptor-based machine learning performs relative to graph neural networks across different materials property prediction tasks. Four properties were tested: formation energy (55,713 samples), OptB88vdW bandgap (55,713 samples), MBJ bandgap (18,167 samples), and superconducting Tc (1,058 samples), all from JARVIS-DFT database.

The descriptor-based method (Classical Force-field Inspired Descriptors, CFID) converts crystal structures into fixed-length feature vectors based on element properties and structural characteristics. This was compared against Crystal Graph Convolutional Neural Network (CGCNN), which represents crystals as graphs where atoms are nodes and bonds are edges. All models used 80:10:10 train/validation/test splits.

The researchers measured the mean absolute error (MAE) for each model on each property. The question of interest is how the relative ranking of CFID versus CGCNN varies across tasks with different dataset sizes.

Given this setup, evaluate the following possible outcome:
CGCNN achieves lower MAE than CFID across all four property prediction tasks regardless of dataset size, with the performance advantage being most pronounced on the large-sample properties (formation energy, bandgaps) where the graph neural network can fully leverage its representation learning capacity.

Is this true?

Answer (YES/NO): NO